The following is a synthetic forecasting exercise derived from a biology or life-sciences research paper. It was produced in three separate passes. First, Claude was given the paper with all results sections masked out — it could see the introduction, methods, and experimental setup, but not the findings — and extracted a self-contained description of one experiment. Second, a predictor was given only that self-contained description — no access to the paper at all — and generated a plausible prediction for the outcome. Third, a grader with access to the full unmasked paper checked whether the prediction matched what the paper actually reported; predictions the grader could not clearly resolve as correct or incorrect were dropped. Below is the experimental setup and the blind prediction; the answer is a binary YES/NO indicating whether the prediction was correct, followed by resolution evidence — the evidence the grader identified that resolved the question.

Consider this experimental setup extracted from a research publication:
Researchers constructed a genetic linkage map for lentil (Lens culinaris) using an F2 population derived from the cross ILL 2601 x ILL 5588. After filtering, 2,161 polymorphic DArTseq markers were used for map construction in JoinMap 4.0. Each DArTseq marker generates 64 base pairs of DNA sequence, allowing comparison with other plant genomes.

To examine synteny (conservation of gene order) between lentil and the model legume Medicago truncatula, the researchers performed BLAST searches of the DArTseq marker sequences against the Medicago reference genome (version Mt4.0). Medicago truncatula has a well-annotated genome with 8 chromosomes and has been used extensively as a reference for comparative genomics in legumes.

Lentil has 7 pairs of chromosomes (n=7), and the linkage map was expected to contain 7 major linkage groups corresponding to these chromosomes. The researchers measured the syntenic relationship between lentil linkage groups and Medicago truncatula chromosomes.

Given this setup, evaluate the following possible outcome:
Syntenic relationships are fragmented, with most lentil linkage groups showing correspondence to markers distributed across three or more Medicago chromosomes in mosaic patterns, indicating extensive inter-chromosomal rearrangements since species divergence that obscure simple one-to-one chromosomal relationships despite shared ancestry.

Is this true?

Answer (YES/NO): NO